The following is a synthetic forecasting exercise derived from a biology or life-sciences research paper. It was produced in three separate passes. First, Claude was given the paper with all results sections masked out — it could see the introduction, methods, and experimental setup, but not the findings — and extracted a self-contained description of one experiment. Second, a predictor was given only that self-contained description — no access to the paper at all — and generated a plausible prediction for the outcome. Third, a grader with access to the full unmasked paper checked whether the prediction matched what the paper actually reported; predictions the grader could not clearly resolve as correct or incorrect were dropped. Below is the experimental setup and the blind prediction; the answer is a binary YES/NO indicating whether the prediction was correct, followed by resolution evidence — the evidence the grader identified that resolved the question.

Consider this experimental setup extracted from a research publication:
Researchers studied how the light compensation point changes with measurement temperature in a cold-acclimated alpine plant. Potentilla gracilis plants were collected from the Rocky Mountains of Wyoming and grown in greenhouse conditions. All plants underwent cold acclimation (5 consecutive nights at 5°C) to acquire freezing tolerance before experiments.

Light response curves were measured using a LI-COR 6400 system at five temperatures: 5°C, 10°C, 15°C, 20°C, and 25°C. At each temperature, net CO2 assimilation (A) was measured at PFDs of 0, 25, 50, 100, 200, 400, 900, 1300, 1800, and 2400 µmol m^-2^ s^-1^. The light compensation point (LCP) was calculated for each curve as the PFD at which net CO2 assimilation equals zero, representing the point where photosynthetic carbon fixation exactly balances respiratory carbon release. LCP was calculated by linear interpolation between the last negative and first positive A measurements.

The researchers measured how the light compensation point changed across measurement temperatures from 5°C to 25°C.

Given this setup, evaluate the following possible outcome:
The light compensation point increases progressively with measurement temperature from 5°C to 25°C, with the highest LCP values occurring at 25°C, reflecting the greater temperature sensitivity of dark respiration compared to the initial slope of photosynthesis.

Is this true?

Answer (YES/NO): NO